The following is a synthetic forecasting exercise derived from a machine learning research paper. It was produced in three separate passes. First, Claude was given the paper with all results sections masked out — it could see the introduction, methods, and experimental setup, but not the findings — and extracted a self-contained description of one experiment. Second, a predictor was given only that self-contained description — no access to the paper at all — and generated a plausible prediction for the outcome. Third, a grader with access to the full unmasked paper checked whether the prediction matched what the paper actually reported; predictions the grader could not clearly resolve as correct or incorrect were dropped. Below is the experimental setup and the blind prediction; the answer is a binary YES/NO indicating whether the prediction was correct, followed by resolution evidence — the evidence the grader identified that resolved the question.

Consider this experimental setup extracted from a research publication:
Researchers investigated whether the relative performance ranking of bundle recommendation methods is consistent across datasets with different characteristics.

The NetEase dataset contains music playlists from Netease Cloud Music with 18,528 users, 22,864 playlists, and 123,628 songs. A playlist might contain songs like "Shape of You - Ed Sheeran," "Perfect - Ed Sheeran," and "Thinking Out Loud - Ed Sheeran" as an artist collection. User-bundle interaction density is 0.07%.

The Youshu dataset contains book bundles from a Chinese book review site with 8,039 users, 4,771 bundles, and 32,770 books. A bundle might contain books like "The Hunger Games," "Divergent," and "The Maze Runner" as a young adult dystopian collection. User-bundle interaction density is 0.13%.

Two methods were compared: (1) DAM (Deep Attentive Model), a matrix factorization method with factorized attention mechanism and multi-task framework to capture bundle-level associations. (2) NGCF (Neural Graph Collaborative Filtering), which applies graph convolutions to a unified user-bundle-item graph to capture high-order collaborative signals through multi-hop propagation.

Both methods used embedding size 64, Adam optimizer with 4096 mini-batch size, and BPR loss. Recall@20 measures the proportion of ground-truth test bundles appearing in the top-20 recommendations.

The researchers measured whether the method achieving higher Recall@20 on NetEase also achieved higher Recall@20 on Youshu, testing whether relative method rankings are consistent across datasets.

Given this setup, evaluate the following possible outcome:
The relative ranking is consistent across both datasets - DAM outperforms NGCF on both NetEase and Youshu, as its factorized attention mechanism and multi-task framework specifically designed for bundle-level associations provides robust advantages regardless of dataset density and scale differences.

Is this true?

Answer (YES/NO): NO